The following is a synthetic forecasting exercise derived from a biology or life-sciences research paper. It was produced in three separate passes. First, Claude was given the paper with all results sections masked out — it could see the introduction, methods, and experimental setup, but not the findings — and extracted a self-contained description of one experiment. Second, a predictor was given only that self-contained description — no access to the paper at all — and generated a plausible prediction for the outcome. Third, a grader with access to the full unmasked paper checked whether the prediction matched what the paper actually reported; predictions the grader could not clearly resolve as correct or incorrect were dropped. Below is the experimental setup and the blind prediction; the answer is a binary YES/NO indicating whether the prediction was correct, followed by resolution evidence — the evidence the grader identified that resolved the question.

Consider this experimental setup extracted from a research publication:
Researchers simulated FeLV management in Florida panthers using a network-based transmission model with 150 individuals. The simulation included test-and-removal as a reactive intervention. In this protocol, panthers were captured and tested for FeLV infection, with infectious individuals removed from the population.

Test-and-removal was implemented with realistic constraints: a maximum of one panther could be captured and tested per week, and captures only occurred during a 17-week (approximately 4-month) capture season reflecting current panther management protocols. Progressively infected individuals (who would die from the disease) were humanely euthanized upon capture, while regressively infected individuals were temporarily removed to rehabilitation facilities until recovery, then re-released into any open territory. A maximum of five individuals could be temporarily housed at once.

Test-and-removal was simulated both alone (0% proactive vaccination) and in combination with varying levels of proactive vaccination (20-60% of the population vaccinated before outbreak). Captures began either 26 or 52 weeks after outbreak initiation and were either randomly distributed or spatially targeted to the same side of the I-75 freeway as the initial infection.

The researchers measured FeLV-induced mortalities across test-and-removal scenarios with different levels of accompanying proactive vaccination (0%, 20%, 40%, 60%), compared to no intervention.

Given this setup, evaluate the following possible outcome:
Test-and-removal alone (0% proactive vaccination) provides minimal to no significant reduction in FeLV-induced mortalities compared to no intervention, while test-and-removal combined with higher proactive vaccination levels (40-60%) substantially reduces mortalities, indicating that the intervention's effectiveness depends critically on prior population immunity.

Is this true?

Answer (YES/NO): YES